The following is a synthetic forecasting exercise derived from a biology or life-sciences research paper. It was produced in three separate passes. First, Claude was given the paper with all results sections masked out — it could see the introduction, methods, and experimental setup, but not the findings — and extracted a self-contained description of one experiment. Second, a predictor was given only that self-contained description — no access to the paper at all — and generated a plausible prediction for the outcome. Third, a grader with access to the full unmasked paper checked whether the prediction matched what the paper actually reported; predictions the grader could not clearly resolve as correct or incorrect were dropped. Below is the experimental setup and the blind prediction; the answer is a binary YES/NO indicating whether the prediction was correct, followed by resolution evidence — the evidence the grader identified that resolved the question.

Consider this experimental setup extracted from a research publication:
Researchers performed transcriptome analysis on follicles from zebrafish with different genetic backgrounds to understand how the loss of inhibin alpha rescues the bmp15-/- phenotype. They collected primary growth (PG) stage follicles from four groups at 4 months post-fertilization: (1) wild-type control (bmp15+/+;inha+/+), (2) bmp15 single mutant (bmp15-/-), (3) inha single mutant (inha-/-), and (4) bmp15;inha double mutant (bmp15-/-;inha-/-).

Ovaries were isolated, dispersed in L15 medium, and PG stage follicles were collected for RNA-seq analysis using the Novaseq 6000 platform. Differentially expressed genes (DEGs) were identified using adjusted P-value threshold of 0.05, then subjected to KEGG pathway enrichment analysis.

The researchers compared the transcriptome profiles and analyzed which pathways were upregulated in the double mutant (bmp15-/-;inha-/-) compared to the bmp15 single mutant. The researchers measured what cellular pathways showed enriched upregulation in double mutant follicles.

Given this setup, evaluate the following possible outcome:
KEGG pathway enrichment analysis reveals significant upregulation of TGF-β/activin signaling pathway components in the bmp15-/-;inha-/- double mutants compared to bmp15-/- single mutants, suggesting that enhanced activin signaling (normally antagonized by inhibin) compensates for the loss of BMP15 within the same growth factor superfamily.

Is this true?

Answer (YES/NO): YES